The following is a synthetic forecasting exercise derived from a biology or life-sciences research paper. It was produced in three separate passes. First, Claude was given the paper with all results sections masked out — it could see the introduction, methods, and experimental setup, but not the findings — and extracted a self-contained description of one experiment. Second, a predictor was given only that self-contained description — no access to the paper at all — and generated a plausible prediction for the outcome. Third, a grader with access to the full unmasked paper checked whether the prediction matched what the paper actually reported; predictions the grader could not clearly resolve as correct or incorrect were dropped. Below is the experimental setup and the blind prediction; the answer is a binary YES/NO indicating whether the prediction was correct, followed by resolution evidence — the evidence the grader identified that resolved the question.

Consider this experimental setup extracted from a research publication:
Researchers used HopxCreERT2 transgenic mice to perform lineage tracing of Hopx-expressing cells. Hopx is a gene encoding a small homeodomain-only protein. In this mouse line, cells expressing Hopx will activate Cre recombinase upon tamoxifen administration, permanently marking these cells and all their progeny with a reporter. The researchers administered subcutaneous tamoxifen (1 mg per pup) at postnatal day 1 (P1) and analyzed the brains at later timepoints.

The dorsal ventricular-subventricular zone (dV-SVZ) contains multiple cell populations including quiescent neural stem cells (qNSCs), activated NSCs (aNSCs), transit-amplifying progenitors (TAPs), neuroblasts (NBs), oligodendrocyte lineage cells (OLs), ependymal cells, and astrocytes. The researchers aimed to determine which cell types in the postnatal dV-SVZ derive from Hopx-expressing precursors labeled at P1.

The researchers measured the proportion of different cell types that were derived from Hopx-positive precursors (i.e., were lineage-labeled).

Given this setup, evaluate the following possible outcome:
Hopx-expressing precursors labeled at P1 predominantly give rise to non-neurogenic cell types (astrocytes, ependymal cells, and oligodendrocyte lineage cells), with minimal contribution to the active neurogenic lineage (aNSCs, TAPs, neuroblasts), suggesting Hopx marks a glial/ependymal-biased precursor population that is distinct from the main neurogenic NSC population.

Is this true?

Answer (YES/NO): NO